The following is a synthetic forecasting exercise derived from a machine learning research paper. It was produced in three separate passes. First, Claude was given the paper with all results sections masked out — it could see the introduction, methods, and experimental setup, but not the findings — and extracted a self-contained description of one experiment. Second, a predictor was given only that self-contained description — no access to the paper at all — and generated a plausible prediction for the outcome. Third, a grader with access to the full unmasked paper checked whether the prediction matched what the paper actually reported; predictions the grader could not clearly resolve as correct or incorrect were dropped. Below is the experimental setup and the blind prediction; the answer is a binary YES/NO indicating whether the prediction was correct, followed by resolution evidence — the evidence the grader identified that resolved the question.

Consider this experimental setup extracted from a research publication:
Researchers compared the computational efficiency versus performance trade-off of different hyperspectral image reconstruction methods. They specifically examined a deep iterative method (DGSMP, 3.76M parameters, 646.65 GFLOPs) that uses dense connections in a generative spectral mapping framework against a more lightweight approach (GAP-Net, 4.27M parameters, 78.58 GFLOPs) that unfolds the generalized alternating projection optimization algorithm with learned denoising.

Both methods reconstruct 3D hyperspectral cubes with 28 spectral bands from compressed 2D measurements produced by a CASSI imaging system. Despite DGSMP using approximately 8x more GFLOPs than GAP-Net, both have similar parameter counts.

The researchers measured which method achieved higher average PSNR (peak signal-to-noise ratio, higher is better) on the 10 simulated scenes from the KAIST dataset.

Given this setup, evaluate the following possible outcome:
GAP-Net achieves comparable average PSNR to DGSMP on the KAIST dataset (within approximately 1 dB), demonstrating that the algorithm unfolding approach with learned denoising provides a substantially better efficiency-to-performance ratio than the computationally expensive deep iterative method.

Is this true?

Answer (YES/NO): YES